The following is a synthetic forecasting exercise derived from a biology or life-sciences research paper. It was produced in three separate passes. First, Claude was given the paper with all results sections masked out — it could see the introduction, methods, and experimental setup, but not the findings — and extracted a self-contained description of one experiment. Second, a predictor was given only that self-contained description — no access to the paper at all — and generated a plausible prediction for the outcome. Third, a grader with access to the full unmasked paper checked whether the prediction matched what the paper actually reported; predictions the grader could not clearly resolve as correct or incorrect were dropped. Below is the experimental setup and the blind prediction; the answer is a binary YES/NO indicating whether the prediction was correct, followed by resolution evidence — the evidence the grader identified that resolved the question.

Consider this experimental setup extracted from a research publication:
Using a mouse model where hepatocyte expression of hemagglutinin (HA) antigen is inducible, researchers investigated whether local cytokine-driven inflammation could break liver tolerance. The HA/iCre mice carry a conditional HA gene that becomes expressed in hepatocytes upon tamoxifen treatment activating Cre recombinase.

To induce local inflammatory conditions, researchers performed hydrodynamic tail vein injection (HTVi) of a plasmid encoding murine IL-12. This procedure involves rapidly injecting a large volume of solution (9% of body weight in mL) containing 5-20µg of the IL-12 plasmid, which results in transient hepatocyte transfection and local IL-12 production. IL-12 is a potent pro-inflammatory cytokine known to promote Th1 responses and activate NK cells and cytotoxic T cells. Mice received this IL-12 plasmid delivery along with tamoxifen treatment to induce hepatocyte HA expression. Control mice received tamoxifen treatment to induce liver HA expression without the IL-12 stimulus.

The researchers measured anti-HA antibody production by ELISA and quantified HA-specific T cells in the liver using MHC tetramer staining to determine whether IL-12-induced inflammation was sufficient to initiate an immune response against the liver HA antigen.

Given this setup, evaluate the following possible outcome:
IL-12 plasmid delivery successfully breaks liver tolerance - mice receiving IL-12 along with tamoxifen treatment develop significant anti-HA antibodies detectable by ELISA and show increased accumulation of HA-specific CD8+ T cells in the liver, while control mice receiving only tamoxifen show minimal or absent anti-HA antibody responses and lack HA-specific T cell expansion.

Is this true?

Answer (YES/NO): NO